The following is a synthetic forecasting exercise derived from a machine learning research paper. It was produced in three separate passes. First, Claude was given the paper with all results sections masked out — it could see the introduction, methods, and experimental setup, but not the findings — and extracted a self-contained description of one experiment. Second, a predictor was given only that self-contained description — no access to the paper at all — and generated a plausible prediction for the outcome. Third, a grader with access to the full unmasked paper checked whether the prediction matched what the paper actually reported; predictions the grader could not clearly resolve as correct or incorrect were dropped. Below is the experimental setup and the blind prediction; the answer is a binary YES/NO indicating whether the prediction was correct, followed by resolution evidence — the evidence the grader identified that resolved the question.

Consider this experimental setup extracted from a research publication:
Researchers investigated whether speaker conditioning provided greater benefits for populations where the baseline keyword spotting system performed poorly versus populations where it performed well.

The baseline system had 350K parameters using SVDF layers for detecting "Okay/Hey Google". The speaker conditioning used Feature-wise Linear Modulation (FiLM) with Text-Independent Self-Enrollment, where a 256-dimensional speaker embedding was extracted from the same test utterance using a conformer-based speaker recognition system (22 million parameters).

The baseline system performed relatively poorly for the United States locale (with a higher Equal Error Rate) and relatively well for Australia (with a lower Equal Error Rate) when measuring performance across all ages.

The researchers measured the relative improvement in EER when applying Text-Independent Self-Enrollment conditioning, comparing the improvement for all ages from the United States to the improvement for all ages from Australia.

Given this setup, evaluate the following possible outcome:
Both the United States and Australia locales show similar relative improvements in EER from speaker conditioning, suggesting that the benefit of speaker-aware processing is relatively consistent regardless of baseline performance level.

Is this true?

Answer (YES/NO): NO